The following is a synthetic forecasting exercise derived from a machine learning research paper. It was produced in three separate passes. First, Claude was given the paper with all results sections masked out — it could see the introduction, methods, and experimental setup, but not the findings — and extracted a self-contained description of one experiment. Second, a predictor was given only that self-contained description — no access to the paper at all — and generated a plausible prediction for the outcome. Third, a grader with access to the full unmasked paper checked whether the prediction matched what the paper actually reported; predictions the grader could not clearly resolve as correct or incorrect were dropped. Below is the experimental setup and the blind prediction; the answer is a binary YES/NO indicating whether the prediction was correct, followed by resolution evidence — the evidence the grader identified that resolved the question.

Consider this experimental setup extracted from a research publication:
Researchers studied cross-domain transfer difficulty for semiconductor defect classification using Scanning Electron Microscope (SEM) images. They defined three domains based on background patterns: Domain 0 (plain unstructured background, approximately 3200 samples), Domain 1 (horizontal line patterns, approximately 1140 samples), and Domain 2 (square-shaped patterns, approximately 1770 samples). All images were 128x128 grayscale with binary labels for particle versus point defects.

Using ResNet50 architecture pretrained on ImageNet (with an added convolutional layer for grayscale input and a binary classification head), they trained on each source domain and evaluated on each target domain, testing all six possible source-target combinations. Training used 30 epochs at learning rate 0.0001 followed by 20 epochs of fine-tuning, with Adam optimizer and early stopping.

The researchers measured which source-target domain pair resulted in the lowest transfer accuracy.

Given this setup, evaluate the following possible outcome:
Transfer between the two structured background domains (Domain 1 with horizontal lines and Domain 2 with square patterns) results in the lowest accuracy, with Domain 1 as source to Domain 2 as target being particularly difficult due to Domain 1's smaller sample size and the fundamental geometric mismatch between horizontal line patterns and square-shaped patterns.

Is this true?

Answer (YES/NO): YES